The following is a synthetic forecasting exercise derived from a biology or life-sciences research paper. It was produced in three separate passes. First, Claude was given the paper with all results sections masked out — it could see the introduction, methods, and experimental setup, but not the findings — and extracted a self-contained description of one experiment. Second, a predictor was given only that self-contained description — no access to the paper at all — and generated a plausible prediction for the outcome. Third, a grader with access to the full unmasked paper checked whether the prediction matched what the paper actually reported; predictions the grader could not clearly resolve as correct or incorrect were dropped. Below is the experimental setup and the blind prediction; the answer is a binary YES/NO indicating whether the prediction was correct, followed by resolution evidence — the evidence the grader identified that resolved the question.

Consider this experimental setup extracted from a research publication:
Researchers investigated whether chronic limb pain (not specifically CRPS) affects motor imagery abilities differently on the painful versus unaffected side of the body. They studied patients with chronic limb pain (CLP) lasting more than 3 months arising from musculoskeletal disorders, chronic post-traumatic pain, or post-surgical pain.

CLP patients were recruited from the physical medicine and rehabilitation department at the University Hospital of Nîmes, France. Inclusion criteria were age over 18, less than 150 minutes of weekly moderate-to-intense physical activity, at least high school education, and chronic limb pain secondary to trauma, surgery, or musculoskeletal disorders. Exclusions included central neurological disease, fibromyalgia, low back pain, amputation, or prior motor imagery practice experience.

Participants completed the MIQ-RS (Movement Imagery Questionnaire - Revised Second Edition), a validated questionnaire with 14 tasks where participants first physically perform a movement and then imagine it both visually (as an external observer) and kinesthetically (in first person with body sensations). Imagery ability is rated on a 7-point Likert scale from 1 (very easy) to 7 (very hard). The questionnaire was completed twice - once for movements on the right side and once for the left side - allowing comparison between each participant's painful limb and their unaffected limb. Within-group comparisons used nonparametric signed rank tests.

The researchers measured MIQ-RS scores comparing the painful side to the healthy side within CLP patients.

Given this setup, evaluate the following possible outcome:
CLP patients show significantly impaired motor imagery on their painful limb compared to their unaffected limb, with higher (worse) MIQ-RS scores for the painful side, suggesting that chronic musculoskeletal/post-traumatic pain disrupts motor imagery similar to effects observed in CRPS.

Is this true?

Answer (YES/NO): NO